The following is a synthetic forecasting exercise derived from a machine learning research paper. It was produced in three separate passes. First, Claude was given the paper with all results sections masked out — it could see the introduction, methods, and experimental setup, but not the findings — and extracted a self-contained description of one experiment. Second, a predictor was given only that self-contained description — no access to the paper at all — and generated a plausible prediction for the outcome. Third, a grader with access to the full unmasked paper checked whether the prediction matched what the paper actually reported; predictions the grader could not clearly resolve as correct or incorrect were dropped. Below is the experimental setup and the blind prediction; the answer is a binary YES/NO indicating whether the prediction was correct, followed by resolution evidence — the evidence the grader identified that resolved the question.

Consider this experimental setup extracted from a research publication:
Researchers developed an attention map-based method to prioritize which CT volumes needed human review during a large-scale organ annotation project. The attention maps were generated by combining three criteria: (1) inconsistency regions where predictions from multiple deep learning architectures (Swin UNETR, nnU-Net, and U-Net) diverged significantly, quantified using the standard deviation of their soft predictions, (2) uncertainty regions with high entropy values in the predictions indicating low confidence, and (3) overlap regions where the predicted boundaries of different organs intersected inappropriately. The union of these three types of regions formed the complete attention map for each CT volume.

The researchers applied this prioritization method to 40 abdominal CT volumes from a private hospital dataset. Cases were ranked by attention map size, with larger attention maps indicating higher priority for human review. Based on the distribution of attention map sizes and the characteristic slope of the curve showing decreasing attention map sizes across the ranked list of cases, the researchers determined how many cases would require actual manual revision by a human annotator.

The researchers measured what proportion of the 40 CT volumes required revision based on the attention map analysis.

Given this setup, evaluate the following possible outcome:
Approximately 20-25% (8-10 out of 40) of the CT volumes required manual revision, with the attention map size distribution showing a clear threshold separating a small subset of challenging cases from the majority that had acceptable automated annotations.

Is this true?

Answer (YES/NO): NO